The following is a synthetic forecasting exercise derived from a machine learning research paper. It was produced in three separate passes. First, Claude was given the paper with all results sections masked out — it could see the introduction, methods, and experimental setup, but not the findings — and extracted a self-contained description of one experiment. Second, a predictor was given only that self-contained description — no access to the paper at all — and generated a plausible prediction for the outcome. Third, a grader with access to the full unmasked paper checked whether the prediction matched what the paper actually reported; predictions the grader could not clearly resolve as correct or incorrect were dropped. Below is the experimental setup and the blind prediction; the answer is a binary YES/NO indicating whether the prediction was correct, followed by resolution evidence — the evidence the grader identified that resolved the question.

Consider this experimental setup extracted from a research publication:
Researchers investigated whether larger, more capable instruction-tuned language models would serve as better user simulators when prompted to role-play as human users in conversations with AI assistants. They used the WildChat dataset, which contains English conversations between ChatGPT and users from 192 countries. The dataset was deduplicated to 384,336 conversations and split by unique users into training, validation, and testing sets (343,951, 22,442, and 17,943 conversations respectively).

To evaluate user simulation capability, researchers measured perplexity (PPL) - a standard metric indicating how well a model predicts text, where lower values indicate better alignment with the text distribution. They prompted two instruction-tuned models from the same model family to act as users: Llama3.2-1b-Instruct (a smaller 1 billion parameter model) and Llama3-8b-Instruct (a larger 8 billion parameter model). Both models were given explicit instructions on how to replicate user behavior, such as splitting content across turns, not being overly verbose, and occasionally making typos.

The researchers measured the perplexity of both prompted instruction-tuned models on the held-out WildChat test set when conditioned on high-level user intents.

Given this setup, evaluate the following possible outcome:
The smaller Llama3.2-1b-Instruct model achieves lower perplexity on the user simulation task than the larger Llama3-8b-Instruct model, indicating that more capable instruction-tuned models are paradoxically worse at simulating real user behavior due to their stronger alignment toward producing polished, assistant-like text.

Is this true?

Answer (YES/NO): YES